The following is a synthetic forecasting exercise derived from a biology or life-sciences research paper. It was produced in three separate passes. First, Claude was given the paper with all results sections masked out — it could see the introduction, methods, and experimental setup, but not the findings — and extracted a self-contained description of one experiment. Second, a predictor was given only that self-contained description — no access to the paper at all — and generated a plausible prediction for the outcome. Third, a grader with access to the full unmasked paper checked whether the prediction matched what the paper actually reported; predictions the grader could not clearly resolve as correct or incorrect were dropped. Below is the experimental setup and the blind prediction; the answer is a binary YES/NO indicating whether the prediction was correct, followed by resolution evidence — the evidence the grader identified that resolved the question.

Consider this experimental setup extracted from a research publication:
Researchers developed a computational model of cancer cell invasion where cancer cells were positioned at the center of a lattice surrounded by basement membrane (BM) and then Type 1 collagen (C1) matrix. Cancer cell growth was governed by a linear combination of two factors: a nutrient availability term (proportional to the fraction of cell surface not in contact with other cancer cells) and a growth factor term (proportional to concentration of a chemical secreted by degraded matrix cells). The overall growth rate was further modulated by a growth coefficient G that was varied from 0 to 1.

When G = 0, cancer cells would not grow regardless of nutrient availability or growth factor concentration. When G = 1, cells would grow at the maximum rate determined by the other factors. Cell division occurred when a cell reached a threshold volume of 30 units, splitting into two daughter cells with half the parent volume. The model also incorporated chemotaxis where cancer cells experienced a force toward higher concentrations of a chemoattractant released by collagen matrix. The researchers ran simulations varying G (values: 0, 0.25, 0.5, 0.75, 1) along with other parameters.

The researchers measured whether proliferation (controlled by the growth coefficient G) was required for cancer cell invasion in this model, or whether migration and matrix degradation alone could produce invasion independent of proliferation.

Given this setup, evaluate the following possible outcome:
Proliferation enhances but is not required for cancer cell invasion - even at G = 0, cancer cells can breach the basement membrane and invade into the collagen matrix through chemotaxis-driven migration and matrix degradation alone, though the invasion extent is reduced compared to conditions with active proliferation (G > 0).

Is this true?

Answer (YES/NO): YES